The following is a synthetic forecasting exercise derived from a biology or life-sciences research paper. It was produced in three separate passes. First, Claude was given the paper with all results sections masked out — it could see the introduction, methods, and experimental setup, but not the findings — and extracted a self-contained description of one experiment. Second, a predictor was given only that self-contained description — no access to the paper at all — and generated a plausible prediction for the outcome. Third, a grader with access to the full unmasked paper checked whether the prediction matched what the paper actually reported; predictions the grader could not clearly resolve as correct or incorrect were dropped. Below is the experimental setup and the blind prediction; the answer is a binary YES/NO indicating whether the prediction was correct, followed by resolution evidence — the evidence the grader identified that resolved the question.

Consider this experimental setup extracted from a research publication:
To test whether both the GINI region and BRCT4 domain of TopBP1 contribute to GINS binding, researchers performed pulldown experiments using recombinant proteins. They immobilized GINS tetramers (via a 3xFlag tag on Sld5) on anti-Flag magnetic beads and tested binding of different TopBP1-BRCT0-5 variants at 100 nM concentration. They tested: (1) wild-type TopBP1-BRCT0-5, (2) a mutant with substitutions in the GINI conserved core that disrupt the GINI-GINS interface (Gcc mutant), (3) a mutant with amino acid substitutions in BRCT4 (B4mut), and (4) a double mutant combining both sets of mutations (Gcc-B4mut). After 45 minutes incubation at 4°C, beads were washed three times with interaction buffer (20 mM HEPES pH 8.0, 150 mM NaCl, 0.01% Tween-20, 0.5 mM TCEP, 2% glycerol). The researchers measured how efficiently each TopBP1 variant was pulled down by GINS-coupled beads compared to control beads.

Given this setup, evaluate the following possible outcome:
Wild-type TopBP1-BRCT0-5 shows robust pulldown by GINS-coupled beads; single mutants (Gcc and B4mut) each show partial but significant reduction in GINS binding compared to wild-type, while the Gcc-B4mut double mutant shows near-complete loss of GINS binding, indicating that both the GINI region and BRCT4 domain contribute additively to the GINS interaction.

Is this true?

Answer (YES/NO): NO